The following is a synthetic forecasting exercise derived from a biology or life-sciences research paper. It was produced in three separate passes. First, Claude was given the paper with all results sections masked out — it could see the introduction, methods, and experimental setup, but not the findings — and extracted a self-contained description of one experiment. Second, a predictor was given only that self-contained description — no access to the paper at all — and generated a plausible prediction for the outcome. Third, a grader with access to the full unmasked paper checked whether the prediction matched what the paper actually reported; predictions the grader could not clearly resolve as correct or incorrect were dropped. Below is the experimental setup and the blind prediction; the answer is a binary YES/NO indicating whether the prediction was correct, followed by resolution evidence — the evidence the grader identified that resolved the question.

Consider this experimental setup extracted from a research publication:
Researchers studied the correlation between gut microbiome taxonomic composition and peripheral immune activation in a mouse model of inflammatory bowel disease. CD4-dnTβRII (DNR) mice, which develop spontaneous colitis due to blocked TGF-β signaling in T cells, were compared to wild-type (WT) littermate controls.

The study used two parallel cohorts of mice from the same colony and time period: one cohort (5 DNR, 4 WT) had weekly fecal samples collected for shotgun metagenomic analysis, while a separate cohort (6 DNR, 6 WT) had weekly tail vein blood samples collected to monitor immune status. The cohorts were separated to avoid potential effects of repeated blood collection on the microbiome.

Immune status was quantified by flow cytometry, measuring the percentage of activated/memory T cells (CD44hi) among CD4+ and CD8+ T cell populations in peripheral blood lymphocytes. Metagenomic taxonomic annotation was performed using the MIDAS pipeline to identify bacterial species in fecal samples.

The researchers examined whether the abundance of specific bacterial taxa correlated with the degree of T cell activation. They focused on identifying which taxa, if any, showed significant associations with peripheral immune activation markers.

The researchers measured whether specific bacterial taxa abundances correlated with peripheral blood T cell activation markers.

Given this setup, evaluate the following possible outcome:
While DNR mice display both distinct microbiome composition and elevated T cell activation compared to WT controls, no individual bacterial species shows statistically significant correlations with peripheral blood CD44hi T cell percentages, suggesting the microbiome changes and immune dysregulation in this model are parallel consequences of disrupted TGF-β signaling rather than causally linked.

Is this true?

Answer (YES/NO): NO